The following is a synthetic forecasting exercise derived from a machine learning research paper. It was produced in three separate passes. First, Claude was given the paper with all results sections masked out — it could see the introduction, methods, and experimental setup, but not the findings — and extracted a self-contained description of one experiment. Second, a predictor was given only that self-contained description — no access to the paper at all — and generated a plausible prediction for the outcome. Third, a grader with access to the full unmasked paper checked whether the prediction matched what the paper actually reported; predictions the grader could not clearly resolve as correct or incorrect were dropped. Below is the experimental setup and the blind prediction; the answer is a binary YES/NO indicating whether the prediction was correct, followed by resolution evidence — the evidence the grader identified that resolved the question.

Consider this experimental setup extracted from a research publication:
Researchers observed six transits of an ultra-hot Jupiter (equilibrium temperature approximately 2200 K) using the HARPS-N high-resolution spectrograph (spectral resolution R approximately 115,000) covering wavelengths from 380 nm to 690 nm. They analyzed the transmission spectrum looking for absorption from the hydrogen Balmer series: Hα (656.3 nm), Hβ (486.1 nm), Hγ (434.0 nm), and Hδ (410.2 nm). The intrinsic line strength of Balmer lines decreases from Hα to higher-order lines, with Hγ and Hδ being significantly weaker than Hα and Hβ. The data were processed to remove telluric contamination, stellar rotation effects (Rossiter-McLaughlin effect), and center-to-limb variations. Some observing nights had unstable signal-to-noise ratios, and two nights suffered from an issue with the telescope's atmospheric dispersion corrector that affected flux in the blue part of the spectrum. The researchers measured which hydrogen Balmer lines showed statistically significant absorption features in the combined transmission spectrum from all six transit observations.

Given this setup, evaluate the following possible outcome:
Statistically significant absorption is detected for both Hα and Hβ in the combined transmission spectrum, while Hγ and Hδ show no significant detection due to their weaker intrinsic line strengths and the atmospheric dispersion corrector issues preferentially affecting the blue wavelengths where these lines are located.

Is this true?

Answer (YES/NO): NO